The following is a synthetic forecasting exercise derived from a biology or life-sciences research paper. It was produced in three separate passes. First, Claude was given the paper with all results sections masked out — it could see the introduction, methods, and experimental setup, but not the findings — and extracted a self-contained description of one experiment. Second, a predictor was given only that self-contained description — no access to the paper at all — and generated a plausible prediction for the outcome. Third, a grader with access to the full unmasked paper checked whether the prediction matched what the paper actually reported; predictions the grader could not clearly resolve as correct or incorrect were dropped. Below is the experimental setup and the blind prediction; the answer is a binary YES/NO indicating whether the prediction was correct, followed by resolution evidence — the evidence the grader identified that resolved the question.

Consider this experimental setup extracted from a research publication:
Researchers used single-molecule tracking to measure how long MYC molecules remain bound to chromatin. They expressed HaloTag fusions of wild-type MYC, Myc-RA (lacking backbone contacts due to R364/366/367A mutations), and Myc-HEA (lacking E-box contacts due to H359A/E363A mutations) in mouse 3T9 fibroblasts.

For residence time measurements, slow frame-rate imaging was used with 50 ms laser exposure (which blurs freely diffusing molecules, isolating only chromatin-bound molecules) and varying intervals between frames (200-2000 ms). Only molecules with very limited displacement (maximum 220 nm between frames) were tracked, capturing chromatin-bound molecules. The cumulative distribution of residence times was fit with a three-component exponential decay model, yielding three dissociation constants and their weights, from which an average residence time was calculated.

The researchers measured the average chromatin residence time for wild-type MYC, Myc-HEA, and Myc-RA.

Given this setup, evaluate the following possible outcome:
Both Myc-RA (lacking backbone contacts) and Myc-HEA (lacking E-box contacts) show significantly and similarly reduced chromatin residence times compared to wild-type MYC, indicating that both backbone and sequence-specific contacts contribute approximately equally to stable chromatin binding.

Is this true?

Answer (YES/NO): NO